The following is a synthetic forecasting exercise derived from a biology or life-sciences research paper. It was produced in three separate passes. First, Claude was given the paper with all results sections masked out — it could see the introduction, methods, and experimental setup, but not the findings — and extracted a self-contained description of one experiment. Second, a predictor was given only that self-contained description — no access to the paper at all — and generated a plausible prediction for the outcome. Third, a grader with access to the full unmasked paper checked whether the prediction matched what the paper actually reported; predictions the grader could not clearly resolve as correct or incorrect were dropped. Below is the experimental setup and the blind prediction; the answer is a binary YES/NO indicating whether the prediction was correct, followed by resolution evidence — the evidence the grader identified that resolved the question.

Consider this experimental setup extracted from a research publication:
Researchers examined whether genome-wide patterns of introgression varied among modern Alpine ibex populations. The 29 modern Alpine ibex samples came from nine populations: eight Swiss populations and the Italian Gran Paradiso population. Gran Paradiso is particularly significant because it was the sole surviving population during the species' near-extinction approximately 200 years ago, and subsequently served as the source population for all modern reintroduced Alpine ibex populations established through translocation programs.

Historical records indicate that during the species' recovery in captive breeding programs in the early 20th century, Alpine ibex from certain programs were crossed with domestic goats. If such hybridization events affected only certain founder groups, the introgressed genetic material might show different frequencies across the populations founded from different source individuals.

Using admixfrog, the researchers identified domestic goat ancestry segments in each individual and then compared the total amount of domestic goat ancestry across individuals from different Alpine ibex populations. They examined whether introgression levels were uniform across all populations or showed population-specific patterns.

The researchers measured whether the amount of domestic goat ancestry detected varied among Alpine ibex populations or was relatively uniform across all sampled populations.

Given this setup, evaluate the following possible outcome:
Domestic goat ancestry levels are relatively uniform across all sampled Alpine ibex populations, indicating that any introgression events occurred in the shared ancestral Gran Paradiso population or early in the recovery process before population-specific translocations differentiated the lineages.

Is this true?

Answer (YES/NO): YES